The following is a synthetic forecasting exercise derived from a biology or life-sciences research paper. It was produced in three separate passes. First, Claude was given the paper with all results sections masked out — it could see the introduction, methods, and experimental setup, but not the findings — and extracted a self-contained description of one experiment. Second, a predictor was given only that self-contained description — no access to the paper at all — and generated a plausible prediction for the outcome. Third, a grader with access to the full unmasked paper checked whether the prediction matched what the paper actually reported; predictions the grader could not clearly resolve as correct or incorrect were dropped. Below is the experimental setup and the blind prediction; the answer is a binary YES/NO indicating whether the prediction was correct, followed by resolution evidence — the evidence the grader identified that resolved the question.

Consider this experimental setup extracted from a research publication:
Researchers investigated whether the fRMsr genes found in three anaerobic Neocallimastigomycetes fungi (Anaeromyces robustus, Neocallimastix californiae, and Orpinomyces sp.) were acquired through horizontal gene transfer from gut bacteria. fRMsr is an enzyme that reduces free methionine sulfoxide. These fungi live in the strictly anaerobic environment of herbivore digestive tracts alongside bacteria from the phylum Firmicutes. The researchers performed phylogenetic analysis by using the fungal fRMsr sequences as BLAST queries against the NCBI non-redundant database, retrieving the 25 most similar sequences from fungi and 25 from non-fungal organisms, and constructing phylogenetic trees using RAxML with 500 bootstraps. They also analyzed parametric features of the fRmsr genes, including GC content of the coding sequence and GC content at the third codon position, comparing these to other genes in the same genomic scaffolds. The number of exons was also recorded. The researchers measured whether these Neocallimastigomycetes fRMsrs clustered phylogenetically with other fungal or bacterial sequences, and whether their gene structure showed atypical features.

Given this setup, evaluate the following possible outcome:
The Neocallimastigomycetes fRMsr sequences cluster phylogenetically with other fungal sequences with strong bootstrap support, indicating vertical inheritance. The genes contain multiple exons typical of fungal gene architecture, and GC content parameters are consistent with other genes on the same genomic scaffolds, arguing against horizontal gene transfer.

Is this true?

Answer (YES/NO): NO